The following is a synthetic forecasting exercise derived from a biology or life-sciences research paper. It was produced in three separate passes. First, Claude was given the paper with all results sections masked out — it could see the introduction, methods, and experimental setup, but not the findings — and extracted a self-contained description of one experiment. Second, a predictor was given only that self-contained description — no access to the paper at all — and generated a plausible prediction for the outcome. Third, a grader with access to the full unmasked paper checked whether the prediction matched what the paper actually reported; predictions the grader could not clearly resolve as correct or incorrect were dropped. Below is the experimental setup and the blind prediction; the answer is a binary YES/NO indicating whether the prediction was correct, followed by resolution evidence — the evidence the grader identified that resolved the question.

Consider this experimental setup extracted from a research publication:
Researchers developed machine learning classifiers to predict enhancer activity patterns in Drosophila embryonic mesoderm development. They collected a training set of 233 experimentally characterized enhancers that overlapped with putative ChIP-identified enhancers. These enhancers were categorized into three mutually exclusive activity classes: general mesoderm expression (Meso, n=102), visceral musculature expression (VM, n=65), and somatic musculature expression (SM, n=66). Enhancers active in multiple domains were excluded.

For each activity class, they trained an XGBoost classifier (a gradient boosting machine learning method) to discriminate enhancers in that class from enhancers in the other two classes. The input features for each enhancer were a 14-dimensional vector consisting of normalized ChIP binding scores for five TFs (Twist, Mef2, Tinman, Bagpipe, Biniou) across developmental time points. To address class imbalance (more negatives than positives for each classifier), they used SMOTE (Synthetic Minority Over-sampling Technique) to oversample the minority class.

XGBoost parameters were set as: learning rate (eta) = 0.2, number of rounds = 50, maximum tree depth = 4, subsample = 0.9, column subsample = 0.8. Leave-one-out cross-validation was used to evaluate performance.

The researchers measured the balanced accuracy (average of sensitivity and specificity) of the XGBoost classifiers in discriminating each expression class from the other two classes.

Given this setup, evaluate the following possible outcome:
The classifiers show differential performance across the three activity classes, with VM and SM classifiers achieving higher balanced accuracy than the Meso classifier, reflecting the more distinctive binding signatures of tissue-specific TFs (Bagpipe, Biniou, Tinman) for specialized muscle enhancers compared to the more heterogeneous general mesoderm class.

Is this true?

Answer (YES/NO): NO